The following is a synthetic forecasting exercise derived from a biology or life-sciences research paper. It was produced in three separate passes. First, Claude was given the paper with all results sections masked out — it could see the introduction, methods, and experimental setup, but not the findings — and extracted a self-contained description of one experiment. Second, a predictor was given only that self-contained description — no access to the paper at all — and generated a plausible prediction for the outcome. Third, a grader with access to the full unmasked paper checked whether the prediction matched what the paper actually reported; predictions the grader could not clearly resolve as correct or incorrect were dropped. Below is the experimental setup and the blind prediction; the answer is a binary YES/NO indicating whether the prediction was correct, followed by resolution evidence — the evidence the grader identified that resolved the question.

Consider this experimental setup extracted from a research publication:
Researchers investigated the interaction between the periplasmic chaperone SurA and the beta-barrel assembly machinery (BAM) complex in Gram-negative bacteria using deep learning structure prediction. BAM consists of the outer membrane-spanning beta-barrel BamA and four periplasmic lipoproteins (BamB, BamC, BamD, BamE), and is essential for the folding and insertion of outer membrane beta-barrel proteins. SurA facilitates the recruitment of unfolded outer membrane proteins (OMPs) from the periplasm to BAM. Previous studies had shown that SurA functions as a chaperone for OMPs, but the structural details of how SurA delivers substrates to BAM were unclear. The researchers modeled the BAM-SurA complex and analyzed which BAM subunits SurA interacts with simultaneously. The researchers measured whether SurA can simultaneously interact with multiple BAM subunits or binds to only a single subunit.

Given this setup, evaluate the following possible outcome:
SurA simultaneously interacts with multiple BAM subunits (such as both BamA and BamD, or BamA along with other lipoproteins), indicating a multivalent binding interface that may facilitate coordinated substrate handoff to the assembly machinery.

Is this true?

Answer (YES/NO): YES